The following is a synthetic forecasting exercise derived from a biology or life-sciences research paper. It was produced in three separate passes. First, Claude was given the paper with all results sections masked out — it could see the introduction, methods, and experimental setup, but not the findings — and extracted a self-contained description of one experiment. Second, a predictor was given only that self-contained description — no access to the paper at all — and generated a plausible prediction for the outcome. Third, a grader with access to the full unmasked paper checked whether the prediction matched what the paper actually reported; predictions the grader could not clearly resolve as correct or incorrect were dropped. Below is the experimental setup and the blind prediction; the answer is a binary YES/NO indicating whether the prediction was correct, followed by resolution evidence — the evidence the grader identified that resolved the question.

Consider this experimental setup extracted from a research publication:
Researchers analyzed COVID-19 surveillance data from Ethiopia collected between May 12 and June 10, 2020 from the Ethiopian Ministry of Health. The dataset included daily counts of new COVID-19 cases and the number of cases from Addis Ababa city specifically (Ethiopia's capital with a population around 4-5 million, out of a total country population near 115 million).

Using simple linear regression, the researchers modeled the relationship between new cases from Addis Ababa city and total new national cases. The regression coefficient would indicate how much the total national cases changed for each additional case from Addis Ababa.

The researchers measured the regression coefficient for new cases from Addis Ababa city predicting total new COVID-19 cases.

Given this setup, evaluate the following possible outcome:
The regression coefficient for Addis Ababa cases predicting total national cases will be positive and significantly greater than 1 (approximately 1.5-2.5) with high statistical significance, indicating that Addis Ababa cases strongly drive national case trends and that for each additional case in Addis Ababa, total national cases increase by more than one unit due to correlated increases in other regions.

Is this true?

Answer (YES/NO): NO